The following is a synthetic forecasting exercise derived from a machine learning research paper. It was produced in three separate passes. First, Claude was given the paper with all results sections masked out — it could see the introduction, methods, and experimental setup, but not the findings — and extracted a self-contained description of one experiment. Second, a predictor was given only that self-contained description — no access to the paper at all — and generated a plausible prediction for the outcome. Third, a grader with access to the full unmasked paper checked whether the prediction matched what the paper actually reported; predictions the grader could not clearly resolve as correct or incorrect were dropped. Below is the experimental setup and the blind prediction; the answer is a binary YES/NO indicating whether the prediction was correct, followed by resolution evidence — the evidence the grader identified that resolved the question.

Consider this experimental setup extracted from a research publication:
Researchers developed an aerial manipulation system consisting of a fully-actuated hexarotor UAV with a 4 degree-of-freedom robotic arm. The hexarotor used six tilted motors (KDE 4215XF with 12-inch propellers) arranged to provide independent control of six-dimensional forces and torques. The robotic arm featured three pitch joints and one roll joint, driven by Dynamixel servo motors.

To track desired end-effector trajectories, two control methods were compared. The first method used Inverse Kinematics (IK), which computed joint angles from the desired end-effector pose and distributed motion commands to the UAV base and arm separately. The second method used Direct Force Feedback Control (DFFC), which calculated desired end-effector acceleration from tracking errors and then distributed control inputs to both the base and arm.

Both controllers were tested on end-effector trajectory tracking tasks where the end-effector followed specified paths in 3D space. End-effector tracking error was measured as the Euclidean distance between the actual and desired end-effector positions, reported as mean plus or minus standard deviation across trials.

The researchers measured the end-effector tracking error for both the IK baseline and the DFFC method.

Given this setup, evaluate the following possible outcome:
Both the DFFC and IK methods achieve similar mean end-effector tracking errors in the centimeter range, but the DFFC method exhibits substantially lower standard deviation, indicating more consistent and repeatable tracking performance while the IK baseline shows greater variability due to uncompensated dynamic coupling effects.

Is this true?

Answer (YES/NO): NO